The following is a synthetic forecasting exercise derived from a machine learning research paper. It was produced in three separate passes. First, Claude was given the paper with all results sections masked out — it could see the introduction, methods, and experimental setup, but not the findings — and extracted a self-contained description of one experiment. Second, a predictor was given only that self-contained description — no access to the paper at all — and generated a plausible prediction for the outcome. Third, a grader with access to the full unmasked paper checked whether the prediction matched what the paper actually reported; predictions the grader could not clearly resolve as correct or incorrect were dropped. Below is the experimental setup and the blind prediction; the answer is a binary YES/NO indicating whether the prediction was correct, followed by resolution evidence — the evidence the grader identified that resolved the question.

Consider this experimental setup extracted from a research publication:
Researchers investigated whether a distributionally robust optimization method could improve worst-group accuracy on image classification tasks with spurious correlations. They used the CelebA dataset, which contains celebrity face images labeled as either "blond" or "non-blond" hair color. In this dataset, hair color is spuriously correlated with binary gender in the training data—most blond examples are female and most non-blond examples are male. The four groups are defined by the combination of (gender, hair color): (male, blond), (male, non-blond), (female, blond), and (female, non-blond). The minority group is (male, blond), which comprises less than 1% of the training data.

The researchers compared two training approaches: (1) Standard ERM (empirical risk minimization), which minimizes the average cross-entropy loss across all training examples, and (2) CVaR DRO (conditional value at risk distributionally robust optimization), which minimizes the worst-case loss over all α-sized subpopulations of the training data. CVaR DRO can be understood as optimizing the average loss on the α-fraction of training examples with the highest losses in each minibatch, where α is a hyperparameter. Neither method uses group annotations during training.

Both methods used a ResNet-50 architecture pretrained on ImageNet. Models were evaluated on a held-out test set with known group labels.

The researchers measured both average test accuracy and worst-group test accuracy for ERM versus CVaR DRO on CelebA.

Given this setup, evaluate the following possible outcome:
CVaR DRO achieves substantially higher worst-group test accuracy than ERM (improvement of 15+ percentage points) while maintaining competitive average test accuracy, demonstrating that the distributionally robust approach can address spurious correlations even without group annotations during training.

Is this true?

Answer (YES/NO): NO